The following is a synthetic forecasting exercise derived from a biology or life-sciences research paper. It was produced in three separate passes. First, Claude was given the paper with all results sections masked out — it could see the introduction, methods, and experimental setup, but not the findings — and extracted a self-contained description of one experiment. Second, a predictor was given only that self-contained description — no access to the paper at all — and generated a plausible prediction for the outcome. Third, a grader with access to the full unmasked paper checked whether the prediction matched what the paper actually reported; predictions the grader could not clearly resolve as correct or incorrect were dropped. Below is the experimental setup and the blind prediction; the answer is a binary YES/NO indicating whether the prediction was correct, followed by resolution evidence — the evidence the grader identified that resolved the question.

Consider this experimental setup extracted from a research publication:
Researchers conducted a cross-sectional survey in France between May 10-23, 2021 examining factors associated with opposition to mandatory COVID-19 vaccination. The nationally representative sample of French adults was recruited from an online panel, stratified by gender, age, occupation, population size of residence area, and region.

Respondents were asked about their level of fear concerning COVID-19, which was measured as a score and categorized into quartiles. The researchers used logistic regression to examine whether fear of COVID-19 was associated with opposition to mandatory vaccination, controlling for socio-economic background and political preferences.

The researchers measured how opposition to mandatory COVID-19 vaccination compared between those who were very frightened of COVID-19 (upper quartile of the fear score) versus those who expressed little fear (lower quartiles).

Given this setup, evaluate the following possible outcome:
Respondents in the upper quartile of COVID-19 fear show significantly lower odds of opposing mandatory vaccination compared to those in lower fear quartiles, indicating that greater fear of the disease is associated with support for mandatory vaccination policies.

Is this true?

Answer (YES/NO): NO